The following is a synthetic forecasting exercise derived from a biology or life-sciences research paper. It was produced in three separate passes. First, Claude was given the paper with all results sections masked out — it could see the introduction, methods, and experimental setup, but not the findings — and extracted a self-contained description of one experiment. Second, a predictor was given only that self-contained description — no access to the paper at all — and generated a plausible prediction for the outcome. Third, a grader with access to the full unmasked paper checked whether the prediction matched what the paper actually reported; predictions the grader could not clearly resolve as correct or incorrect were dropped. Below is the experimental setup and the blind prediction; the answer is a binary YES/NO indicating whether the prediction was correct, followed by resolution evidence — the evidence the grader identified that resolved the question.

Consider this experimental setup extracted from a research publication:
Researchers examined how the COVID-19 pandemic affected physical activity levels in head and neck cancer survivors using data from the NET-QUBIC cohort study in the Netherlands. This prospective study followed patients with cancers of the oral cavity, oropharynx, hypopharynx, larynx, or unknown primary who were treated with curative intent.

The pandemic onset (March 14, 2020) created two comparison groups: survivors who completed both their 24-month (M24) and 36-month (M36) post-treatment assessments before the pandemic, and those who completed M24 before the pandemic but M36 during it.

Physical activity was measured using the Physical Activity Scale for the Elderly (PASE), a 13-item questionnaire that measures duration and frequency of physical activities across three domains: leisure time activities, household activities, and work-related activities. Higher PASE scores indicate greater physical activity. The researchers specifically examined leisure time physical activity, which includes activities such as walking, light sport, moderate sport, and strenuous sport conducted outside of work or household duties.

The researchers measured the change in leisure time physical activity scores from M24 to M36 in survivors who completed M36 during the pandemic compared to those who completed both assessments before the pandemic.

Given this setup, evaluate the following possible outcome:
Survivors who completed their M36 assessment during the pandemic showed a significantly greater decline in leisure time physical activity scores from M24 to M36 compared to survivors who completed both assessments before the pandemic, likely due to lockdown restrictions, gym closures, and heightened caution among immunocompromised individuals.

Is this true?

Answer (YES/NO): NO